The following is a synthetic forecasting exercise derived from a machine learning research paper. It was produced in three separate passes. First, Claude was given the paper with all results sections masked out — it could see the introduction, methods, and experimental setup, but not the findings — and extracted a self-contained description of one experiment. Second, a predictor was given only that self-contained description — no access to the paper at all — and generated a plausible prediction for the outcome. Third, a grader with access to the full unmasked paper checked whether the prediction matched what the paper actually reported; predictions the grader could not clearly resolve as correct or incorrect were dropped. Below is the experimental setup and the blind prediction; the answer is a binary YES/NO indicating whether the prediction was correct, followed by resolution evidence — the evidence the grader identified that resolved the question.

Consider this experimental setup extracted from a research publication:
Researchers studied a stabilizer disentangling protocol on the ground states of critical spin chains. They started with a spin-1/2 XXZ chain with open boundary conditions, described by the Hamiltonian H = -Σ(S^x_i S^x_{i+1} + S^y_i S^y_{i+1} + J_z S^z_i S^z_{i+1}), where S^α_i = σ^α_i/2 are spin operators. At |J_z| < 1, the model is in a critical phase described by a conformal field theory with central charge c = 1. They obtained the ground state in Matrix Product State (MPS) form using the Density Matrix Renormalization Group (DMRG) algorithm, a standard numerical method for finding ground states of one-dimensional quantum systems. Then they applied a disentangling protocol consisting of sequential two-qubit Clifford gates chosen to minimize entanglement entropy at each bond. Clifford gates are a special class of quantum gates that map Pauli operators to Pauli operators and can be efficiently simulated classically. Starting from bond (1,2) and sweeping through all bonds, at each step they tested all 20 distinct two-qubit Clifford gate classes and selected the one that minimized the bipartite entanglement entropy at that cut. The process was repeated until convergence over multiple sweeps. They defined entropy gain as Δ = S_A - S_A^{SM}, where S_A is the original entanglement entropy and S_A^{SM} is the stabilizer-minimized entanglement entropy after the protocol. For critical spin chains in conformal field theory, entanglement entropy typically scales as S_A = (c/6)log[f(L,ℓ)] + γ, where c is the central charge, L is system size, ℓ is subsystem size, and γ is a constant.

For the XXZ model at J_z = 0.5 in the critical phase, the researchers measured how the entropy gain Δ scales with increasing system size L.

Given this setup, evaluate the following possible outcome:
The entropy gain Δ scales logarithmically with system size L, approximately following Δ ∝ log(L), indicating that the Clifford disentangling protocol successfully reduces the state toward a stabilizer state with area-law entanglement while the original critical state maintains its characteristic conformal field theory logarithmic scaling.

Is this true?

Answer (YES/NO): NO